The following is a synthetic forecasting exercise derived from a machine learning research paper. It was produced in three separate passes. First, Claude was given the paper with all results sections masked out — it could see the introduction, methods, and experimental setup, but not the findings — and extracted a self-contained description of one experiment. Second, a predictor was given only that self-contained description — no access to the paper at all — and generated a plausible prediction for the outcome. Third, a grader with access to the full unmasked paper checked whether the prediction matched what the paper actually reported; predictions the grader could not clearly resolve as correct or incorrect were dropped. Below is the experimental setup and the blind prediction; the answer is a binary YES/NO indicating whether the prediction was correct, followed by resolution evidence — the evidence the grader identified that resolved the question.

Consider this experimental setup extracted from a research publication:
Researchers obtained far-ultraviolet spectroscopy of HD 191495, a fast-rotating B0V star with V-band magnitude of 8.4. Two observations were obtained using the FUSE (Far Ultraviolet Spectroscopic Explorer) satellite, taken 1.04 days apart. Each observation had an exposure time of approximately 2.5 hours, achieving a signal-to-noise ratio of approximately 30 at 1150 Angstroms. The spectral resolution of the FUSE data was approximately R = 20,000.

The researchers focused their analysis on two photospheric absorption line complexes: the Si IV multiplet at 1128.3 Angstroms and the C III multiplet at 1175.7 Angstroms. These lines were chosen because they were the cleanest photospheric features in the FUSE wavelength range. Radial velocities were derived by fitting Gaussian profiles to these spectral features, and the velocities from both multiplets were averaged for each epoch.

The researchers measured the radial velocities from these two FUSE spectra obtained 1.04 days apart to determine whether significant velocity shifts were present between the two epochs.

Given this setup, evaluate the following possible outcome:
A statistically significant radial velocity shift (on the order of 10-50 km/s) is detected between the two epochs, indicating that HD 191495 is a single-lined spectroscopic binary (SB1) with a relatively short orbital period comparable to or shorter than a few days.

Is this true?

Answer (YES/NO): YES